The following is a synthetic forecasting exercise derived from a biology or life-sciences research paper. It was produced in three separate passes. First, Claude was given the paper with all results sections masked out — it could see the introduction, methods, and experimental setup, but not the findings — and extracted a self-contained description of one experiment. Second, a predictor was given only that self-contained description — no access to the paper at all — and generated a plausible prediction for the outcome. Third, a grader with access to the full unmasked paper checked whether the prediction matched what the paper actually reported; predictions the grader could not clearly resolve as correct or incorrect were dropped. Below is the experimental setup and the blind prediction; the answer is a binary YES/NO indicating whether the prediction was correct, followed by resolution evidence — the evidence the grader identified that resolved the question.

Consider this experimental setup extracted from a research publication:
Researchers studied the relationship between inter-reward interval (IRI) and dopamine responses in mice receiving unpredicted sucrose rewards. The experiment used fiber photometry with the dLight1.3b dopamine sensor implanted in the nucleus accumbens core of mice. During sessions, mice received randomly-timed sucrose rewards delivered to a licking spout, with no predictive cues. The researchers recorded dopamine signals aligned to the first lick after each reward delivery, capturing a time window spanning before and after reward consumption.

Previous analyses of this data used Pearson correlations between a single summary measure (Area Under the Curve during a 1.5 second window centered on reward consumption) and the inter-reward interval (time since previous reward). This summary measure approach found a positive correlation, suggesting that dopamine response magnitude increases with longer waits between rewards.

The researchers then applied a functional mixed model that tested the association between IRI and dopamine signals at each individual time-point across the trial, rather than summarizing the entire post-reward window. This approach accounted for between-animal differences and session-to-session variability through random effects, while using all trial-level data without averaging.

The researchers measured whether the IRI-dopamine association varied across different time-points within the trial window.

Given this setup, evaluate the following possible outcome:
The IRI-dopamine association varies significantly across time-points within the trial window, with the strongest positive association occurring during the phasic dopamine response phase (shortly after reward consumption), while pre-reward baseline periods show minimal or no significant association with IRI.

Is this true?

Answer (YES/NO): NO